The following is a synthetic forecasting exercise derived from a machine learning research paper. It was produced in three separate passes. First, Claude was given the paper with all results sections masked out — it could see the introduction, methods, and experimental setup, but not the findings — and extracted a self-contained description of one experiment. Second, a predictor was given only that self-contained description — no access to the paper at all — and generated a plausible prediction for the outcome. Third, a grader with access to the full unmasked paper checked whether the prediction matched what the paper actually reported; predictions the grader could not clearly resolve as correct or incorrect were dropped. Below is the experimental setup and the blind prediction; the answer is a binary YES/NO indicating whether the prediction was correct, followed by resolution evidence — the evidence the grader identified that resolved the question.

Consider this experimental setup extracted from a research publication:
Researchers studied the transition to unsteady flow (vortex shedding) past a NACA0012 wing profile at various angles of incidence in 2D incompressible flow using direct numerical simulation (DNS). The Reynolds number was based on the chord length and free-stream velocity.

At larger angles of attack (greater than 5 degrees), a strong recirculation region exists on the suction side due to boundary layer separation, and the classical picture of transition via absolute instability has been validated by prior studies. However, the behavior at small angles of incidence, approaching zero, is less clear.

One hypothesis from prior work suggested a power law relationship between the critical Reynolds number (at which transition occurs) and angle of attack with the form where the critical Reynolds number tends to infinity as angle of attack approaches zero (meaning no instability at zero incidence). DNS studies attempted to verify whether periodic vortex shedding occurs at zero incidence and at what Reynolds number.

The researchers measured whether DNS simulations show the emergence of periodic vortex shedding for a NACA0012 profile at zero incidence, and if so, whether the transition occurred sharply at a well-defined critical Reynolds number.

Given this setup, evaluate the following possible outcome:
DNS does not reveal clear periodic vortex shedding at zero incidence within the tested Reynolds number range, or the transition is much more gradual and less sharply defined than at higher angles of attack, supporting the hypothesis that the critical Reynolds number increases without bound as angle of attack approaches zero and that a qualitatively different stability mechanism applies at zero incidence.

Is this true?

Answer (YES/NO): NO